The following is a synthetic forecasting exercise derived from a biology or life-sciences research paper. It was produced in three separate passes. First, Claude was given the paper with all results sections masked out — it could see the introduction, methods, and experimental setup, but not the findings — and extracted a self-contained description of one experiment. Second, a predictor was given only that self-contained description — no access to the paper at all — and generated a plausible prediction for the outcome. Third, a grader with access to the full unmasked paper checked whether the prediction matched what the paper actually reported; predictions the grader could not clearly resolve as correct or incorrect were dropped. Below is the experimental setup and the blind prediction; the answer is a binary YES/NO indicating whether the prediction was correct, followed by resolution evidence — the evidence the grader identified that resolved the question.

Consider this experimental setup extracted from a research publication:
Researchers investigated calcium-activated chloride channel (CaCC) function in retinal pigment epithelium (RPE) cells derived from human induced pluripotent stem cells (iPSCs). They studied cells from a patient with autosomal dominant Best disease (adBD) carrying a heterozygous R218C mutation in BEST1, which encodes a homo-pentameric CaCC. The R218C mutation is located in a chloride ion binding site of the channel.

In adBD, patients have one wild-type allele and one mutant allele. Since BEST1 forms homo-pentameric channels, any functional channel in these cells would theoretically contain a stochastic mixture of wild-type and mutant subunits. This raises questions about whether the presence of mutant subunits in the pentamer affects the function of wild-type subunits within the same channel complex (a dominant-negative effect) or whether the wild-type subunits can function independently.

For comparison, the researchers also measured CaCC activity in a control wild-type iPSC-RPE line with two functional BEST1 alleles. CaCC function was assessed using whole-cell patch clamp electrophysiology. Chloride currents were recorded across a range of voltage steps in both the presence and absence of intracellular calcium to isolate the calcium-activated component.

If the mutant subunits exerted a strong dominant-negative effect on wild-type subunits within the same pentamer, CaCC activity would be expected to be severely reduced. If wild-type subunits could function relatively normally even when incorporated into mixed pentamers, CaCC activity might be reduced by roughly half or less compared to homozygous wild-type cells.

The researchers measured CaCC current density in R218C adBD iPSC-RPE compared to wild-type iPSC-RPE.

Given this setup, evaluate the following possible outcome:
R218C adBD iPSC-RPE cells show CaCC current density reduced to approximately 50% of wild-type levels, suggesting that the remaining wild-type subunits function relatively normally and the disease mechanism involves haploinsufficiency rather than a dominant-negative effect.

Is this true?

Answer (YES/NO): NO